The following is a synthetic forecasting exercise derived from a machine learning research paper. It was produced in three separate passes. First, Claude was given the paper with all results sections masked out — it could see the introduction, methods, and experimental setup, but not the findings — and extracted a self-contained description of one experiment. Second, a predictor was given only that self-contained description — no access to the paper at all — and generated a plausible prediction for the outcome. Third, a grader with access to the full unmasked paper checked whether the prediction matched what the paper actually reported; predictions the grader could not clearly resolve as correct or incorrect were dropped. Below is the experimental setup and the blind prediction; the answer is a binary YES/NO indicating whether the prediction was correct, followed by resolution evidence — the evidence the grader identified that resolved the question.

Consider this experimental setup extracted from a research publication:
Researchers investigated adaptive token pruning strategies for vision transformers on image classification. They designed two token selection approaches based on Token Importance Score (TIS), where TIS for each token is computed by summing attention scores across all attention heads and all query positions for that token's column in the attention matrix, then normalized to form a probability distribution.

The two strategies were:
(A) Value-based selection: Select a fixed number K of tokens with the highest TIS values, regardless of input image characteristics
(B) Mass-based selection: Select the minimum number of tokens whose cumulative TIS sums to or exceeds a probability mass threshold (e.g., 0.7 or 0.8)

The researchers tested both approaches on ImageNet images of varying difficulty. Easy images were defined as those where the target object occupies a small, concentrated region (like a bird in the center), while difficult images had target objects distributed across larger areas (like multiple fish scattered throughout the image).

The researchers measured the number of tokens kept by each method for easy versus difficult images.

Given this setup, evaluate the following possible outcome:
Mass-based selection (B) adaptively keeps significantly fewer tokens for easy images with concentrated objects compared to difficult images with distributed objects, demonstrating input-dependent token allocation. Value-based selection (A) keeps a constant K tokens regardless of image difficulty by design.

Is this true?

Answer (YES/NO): YES